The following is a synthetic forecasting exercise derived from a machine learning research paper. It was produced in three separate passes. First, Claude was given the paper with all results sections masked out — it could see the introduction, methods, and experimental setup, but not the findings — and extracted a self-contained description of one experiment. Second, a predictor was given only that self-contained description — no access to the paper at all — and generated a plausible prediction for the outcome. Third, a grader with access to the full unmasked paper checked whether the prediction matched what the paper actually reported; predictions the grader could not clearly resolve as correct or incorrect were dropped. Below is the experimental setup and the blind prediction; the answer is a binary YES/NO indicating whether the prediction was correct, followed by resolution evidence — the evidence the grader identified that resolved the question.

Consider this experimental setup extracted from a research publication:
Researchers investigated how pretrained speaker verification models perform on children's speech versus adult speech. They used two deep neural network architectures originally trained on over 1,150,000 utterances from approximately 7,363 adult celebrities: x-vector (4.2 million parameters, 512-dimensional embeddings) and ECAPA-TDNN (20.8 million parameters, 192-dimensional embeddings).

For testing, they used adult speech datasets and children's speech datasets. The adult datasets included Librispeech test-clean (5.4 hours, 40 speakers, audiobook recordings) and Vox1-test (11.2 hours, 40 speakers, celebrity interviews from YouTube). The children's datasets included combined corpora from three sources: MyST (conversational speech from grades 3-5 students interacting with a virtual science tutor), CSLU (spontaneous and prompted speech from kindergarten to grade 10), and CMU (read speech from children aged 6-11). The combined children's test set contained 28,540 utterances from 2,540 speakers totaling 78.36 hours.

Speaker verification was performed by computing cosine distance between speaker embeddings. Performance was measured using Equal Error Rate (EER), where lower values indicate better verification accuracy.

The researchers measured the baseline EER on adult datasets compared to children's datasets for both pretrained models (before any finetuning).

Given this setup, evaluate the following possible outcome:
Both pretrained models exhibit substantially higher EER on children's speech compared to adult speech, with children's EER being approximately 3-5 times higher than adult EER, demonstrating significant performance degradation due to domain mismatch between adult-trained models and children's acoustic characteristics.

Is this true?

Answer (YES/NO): NO